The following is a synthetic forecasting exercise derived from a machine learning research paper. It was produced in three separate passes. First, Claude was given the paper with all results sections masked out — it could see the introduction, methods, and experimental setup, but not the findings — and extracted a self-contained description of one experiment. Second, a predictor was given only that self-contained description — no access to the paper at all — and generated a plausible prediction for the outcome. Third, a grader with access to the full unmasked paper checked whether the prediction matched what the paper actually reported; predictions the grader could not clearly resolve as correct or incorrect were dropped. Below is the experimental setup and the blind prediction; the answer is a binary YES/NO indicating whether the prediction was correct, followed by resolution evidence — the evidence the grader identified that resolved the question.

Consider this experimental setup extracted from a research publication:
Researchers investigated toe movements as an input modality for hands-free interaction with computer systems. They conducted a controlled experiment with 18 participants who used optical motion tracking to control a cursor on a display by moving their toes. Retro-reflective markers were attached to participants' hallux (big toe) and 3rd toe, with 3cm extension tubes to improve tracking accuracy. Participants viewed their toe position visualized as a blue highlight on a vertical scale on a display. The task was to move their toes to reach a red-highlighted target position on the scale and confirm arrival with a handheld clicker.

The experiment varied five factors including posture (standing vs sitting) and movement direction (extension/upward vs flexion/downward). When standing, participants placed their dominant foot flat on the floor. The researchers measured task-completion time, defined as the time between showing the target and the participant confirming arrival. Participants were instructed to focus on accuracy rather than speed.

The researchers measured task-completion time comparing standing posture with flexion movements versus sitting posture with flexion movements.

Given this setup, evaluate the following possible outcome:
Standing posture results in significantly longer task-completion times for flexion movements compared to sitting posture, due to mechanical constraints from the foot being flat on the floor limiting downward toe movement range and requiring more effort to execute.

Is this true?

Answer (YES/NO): YES